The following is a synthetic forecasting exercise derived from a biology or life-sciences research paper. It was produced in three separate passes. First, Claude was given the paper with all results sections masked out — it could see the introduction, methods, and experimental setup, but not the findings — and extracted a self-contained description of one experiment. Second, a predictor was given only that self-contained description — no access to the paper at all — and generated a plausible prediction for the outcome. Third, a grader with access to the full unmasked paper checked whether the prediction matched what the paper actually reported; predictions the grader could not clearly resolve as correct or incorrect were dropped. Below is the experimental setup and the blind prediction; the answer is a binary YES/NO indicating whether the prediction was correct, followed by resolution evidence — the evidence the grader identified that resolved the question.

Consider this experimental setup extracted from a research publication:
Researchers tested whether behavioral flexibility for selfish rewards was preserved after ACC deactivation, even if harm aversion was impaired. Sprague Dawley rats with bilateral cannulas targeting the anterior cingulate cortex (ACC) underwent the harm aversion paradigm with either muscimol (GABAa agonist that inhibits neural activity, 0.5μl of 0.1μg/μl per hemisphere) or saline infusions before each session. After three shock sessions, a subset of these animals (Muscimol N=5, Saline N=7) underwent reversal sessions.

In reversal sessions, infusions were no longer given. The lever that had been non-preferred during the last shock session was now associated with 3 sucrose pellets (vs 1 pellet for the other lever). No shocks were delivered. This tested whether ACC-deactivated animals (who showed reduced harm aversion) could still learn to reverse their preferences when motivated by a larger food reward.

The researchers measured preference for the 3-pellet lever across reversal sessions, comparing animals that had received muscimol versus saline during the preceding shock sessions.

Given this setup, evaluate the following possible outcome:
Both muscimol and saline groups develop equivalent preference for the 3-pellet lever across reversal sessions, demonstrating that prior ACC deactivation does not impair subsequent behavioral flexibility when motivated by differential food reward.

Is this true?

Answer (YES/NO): YES